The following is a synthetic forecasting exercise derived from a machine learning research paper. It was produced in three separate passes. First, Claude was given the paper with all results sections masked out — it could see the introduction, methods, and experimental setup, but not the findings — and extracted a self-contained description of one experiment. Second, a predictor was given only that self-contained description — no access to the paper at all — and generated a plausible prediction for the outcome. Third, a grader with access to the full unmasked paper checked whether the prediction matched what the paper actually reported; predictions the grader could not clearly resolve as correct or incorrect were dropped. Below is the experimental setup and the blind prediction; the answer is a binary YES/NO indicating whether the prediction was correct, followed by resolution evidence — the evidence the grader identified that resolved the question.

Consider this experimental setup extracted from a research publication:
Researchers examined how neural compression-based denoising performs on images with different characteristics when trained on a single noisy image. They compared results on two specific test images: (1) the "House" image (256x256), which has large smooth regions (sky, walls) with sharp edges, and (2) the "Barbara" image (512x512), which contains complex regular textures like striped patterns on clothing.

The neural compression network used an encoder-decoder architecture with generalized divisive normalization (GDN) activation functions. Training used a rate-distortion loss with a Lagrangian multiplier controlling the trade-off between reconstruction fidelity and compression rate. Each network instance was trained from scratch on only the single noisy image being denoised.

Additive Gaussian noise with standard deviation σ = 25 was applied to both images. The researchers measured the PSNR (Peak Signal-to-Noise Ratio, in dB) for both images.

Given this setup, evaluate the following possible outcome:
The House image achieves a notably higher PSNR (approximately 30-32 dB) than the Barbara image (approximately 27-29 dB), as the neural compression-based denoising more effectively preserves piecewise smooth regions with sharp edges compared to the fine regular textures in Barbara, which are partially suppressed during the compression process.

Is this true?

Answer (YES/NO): NO